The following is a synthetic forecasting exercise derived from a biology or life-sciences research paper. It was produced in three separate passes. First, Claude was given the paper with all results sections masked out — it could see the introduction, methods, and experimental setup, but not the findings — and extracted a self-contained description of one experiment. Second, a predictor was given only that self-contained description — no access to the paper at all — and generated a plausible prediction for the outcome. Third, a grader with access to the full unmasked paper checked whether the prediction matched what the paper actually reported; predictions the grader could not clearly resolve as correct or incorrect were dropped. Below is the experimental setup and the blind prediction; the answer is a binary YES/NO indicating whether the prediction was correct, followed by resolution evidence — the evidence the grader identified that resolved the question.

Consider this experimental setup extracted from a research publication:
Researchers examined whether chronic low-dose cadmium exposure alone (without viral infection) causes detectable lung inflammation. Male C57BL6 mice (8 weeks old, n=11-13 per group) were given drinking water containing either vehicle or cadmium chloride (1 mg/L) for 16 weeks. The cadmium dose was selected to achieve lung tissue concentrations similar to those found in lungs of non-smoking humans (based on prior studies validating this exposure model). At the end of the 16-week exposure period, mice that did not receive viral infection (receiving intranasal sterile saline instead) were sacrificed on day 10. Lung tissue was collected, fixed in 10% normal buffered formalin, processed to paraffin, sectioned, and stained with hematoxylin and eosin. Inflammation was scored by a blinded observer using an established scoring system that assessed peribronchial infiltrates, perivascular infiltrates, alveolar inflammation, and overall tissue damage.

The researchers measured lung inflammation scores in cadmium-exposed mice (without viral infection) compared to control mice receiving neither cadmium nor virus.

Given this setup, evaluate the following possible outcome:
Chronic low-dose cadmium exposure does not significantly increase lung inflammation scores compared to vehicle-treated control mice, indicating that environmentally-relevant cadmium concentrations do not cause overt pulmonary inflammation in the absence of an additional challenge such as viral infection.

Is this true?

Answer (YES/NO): YES